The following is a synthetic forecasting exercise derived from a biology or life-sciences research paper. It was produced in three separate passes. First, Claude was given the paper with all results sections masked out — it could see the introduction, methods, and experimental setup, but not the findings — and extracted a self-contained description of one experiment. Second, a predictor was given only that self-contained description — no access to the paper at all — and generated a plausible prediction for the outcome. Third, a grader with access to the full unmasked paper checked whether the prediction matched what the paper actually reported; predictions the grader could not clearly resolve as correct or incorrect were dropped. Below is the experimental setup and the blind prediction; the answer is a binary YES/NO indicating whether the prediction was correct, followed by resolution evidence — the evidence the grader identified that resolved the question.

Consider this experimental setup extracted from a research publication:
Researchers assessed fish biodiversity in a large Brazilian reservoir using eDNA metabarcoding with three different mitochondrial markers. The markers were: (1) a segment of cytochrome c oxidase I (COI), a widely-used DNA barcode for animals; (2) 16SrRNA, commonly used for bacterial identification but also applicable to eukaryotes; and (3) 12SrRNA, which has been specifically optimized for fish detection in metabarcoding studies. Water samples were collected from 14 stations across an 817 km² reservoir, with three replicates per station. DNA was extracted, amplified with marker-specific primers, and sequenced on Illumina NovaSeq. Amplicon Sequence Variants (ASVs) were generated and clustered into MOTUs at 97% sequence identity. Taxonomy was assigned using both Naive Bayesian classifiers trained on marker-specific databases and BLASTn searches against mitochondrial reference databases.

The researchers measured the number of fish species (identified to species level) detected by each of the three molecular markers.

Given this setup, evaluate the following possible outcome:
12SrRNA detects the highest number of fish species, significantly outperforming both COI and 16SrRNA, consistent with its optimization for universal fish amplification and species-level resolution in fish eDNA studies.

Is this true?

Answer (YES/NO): NO